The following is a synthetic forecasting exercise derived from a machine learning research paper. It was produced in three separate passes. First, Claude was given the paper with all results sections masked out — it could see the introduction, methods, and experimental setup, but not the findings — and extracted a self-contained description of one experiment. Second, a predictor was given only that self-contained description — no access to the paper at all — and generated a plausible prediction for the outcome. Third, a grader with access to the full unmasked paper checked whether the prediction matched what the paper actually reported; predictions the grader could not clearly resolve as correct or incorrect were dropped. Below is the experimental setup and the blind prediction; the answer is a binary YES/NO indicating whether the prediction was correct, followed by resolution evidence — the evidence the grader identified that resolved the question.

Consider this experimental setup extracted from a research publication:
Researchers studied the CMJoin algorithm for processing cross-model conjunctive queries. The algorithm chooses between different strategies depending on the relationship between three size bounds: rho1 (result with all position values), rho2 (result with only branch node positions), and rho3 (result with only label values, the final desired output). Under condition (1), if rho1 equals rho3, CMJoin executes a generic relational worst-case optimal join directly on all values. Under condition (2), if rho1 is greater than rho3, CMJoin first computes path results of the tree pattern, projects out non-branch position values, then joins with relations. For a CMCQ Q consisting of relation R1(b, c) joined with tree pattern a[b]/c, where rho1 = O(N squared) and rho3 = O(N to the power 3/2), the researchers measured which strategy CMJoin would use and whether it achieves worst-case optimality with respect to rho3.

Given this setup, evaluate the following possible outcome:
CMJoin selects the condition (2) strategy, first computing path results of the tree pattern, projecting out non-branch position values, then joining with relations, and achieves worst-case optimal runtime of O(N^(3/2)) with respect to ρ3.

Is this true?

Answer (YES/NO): YES